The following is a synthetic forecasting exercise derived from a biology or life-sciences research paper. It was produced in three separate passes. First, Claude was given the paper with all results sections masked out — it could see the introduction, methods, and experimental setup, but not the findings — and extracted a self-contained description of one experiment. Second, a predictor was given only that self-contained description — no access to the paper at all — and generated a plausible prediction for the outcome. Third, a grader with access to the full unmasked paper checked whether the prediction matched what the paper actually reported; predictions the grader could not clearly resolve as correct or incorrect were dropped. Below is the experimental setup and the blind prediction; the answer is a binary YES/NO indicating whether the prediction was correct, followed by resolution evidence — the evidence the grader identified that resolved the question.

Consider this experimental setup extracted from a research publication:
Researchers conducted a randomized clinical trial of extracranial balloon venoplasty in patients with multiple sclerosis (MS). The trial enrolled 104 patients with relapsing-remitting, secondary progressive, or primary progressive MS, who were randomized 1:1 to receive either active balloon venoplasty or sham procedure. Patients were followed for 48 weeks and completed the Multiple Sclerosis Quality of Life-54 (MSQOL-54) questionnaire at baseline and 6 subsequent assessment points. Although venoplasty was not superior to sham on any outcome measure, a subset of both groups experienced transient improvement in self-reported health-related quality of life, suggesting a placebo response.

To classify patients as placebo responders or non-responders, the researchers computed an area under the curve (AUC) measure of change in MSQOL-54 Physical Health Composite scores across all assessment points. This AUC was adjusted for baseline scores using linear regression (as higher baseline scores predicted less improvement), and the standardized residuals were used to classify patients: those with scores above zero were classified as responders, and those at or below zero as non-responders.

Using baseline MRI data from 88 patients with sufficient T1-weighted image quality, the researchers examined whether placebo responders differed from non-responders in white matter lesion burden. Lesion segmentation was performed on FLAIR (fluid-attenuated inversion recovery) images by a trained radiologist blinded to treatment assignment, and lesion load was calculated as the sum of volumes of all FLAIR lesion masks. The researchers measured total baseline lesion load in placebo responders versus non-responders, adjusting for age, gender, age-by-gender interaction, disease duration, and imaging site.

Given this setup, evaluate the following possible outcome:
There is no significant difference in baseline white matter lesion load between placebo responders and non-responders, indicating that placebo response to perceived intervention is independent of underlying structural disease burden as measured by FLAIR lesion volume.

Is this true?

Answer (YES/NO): YES